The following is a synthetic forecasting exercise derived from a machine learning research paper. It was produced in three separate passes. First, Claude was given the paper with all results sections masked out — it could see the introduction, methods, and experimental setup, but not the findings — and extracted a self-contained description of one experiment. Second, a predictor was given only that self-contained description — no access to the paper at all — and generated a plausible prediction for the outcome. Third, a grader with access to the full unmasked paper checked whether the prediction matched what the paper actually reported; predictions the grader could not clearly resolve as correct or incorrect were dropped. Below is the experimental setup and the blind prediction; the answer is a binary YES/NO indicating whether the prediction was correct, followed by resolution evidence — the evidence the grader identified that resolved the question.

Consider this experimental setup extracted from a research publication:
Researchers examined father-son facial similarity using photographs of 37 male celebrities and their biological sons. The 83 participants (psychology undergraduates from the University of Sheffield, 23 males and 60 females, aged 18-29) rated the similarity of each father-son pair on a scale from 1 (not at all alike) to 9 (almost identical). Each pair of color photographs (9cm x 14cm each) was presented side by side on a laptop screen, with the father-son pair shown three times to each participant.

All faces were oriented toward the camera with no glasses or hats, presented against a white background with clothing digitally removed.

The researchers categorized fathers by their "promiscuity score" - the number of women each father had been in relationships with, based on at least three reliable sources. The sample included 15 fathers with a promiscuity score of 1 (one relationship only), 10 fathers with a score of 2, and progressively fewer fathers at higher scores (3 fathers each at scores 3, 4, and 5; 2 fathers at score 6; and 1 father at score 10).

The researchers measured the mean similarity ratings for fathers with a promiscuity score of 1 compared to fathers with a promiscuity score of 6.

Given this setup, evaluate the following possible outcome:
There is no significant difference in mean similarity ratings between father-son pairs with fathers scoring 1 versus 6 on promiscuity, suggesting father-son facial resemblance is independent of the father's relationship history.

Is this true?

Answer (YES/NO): NO